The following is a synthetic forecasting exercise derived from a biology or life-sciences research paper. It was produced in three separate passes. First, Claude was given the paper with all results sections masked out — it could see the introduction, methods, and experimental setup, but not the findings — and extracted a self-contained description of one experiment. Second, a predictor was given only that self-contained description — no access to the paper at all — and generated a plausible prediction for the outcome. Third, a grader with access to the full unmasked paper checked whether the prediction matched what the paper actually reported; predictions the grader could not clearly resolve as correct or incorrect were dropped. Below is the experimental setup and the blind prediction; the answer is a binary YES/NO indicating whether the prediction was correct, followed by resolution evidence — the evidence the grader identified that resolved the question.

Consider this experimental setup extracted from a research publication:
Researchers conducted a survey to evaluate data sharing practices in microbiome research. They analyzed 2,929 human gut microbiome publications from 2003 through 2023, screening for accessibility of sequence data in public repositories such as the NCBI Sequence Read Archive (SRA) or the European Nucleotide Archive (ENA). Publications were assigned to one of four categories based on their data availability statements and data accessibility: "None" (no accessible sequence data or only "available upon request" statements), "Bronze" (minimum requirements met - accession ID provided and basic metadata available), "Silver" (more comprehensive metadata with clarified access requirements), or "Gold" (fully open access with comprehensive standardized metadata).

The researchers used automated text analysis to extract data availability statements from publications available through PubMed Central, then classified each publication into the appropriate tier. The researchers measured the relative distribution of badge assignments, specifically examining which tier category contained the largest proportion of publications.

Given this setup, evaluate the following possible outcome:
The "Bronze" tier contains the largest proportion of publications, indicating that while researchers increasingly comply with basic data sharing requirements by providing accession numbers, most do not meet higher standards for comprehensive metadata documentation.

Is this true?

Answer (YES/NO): NO